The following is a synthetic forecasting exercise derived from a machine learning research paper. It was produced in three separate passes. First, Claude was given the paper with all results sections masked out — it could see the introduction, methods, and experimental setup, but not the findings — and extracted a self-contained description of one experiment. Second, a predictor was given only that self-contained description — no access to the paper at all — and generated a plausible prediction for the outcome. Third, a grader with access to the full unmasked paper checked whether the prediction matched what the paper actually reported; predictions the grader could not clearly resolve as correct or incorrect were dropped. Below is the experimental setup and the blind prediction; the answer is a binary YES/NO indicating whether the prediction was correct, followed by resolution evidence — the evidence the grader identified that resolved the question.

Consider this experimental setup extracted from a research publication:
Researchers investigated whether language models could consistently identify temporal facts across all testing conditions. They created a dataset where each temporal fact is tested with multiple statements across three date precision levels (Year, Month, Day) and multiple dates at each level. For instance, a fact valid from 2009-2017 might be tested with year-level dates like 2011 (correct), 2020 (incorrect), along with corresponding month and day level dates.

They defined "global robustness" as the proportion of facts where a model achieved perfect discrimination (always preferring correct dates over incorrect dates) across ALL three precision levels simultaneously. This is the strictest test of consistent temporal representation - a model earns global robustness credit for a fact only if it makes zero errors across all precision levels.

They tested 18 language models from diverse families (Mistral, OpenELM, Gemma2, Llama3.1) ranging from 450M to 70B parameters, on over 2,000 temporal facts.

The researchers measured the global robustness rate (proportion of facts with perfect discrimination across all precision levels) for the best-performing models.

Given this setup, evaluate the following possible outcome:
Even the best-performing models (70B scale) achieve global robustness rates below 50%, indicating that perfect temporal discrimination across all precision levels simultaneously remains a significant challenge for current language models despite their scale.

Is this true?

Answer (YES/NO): NO